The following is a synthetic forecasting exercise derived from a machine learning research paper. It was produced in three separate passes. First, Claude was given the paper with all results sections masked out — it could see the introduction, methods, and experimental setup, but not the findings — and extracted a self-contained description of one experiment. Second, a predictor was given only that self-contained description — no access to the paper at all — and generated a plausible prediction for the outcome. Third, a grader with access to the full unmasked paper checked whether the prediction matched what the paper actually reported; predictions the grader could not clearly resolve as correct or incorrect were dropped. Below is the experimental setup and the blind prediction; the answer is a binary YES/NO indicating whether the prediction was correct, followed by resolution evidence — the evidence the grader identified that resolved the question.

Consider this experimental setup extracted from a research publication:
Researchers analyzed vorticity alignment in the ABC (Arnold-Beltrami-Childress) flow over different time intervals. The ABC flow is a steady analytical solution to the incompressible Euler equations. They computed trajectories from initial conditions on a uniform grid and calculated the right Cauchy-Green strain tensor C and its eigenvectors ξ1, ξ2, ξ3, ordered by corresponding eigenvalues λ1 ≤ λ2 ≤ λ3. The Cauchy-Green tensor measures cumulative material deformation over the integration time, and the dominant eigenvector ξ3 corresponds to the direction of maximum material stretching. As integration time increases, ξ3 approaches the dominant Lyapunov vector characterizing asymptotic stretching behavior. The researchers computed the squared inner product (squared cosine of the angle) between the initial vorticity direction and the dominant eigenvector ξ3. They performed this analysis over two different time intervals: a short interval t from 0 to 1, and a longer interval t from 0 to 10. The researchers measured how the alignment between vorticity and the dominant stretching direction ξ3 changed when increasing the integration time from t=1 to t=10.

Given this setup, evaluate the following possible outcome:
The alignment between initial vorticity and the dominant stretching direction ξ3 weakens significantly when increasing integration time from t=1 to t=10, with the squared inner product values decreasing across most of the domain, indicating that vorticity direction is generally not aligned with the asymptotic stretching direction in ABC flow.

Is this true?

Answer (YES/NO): YES